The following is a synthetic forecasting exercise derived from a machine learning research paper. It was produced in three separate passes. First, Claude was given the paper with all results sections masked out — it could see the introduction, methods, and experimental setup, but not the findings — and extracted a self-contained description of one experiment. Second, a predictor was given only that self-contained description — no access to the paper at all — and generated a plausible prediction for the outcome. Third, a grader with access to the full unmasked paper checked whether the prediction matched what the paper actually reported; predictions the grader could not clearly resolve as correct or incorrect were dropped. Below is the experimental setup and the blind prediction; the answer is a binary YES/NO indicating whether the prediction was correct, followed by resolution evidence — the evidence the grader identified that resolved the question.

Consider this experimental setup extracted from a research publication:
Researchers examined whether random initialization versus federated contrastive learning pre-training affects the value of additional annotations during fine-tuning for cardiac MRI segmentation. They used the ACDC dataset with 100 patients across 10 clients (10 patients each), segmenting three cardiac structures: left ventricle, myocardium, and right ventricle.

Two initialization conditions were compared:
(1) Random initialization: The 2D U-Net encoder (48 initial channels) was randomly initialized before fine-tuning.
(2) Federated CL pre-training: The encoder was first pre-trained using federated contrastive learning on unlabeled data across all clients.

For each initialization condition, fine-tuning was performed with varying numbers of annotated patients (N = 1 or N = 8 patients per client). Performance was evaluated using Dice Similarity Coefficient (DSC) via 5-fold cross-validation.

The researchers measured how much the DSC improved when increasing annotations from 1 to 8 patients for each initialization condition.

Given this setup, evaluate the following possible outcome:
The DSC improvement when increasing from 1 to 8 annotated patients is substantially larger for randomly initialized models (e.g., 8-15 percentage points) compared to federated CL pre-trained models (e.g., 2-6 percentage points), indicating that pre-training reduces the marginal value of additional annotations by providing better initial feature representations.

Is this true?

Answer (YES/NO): NO